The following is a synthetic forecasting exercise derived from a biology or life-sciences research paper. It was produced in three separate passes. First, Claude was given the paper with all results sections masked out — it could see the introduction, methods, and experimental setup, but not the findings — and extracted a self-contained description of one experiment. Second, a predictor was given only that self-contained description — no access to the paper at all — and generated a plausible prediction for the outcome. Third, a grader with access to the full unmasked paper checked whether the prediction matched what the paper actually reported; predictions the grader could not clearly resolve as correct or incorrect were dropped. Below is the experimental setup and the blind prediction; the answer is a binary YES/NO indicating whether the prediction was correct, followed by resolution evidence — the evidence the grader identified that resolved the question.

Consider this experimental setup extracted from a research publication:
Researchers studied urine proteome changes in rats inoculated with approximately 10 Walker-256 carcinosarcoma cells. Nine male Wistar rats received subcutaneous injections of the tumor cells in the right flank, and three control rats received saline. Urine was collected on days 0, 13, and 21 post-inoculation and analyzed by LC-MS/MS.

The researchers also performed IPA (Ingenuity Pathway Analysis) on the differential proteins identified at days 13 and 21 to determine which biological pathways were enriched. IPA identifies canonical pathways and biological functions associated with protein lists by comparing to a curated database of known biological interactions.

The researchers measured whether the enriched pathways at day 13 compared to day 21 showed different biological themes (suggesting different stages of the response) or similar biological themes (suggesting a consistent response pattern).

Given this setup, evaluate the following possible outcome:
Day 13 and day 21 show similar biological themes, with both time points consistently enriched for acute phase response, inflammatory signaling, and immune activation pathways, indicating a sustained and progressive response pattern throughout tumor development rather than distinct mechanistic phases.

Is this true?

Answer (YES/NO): NO